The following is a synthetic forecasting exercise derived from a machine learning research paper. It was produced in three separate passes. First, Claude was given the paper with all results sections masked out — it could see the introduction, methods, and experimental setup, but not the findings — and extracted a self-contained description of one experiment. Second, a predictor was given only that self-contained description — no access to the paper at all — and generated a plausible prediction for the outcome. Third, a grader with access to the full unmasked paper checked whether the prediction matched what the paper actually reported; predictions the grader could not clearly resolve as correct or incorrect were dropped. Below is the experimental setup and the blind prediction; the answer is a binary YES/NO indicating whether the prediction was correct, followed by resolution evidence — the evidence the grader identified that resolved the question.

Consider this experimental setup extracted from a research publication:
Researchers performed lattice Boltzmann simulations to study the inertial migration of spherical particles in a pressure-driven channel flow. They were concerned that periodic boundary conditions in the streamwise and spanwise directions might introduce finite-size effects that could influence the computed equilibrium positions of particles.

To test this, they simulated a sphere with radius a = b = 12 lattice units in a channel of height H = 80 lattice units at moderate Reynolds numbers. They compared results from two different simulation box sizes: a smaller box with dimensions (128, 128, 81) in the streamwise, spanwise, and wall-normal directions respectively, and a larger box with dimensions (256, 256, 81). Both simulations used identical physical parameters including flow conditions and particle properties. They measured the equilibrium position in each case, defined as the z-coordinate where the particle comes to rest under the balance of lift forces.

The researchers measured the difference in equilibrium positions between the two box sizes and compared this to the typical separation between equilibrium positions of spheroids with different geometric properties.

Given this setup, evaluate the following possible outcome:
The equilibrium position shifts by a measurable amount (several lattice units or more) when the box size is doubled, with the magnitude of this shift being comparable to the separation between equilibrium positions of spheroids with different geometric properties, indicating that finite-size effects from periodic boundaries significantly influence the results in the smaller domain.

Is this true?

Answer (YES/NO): NO